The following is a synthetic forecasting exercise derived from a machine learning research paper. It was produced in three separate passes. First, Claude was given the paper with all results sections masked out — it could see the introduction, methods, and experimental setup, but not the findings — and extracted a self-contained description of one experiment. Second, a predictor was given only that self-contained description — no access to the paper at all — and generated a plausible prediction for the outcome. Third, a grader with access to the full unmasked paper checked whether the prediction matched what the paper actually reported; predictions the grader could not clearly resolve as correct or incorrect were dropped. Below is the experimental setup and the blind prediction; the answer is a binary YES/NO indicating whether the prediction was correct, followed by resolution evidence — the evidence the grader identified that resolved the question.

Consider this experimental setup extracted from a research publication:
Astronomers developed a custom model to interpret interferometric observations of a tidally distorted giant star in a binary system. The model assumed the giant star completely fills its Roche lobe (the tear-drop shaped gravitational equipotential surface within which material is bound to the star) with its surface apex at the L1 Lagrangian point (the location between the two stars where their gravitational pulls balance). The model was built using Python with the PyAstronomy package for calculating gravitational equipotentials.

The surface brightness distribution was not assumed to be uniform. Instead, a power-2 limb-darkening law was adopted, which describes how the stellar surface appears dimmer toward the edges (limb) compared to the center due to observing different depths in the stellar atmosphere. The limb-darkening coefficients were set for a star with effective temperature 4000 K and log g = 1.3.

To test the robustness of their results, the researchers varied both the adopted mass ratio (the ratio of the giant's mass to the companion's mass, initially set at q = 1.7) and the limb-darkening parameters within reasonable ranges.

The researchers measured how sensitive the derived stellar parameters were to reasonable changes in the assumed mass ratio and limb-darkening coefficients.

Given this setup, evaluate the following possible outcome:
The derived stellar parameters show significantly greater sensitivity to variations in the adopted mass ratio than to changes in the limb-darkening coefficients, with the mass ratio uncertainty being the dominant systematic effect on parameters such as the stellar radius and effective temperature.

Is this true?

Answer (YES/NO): NO